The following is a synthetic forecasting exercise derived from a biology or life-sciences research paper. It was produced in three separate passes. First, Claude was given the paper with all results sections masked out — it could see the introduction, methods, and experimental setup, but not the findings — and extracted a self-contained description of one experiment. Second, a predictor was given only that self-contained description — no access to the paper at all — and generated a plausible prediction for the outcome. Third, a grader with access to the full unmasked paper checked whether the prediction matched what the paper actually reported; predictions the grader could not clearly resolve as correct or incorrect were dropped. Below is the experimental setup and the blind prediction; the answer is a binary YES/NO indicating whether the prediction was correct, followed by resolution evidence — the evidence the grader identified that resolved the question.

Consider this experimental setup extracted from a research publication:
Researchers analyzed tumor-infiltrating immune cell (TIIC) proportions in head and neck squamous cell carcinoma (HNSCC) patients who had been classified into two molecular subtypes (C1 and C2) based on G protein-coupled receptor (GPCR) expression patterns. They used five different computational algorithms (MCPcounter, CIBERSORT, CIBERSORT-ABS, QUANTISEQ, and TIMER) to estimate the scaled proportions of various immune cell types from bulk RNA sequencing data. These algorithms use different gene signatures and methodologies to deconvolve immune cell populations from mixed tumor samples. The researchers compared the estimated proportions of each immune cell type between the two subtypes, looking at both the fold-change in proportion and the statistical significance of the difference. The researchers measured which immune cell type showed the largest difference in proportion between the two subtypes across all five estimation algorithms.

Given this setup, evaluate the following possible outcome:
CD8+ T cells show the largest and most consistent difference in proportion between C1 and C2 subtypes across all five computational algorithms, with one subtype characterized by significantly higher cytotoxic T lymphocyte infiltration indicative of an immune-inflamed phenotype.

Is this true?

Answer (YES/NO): YES